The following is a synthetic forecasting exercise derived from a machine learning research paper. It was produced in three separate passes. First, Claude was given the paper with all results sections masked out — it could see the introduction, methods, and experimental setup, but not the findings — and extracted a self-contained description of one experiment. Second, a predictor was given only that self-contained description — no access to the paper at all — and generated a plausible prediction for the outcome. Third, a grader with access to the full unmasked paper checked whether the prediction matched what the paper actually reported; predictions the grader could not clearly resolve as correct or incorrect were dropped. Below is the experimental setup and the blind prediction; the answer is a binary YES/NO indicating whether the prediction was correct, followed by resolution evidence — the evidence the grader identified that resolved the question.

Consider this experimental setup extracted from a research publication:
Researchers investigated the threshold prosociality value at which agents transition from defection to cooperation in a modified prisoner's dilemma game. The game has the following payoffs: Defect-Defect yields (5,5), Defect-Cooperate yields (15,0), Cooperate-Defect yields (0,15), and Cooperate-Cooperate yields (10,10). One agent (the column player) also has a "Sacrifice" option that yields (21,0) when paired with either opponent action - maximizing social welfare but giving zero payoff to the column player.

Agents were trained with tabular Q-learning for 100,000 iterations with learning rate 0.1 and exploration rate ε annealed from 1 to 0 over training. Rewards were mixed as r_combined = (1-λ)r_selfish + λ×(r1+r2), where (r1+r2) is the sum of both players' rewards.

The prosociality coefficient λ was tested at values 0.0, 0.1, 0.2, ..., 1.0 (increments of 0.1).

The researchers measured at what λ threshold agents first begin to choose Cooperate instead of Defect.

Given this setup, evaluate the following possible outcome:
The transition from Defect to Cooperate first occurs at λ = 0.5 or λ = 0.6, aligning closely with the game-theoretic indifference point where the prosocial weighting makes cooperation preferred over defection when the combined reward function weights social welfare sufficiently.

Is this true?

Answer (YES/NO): NO